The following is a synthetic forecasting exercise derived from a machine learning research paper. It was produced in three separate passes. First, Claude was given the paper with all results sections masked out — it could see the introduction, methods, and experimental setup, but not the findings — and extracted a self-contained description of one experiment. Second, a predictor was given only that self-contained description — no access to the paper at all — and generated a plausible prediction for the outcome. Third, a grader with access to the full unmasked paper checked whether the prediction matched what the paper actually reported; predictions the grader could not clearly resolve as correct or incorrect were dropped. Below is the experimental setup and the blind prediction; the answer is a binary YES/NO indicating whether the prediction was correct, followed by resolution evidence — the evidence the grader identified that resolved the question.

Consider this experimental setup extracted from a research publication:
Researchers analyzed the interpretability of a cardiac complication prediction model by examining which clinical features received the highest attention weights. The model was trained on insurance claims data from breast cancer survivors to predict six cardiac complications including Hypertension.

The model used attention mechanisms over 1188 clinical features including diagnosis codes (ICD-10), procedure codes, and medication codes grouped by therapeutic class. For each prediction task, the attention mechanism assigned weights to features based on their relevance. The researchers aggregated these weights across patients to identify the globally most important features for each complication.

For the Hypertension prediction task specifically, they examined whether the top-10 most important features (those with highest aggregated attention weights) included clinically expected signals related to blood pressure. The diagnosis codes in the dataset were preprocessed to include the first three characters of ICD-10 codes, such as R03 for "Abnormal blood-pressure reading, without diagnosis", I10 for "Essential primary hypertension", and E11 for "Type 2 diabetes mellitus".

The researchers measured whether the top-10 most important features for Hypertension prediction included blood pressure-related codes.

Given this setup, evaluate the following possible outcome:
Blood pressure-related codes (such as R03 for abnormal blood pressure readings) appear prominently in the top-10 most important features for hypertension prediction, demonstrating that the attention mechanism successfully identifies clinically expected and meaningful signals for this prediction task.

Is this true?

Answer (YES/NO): YES